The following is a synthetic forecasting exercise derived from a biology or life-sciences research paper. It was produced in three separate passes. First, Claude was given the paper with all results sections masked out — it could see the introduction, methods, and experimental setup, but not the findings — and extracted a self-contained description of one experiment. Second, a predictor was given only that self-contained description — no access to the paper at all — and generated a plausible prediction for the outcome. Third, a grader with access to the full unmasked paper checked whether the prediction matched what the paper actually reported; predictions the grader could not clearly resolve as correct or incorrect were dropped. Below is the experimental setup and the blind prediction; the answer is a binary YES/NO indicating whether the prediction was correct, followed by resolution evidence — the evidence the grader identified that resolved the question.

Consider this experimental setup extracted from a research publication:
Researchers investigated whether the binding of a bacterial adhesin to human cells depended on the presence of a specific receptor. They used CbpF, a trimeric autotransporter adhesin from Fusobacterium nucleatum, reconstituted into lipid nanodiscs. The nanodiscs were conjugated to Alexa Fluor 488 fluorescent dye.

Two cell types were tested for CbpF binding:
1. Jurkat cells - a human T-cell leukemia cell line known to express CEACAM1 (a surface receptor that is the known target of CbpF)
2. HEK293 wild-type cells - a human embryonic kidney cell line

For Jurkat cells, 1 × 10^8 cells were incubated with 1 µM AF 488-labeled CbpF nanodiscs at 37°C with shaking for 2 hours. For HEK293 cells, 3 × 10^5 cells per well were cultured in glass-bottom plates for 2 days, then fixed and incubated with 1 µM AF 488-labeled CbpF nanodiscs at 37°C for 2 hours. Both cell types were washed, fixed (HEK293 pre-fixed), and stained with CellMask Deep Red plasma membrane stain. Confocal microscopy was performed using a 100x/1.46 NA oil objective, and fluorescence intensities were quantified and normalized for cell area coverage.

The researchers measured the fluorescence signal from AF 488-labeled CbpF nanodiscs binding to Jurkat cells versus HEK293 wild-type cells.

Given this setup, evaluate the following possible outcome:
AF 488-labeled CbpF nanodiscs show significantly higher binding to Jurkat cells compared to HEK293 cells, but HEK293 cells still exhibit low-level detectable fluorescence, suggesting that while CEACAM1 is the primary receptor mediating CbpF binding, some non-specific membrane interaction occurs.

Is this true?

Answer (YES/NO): NO